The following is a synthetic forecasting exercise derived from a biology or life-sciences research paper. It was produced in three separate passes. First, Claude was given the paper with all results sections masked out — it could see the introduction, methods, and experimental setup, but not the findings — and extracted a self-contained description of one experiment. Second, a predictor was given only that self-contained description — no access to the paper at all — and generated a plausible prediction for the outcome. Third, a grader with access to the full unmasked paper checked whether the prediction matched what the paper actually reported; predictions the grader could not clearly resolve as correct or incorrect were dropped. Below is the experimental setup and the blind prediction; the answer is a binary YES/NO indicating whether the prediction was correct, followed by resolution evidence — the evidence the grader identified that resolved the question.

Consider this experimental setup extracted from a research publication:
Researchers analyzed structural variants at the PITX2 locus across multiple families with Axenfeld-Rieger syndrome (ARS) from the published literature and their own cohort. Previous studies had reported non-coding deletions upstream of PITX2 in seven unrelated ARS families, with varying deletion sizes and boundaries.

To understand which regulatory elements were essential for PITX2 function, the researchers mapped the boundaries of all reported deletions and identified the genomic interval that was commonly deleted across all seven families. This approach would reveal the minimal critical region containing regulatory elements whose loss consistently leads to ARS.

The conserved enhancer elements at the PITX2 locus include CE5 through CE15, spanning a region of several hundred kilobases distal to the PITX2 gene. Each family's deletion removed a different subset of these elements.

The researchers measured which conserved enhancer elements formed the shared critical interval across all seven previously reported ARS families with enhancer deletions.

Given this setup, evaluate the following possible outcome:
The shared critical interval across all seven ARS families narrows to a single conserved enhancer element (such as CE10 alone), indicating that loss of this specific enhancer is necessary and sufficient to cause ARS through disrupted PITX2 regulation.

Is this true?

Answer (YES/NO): NO